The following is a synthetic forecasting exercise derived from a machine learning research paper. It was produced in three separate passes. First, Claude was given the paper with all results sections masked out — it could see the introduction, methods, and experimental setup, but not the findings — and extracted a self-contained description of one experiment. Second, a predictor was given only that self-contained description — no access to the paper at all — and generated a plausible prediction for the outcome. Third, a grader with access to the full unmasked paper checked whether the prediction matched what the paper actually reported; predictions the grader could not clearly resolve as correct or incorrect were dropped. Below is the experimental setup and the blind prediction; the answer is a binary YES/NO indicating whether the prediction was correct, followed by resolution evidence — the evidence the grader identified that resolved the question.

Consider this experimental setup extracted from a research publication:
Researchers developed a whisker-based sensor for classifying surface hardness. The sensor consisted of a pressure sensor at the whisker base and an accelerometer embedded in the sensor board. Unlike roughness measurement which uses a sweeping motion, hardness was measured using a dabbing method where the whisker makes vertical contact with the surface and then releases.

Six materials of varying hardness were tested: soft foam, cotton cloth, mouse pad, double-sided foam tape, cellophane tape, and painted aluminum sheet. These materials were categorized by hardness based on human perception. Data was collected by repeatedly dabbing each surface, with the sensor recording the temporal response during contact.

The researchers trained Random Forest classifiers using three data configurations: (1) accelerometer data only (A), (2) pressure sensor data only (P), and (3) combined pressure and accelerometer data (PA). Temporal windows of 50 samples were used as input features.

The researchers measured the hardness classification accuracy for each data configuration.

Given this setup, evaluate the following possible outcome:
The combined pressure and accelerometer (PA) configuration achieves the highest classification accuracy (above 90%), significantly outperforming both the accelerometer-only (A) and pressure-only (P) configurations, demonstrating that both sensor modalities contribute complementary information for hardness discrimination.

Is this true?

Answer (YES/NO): NO